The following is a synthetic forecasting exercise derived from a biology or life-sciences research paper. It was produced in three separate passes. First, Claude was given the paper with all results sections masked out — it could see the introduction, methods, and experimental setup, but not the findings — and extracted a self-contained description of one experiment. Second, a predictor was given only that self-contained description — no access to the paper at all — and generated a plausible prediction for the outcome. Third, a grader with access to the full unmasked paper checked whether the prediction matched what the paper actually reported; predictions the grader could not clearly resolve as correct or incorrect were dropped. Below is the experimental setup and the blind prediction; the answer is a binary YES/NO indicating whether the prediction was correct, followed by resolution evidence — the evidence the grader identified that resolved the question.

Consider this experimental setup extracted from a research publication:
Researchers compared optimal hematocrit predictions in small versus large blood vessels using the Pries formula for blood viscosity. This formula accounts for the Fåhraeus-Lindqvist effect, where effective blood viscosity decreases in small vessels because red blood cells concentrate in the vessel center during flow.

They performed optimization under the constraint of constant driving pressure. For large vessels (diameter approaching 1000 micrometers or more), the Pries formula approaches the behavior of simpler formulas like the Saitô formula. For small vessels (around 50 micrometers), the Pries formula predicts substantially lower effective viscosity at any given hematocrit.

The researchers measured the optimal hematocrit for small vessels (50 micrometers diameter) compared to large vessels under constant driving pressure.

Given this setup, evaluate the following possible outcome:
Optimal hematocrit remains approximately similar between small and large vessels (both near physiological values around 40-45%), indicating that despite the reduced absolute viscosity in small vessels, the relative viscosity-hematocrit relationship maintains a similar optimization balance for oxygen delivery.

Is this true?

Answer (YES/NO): NO